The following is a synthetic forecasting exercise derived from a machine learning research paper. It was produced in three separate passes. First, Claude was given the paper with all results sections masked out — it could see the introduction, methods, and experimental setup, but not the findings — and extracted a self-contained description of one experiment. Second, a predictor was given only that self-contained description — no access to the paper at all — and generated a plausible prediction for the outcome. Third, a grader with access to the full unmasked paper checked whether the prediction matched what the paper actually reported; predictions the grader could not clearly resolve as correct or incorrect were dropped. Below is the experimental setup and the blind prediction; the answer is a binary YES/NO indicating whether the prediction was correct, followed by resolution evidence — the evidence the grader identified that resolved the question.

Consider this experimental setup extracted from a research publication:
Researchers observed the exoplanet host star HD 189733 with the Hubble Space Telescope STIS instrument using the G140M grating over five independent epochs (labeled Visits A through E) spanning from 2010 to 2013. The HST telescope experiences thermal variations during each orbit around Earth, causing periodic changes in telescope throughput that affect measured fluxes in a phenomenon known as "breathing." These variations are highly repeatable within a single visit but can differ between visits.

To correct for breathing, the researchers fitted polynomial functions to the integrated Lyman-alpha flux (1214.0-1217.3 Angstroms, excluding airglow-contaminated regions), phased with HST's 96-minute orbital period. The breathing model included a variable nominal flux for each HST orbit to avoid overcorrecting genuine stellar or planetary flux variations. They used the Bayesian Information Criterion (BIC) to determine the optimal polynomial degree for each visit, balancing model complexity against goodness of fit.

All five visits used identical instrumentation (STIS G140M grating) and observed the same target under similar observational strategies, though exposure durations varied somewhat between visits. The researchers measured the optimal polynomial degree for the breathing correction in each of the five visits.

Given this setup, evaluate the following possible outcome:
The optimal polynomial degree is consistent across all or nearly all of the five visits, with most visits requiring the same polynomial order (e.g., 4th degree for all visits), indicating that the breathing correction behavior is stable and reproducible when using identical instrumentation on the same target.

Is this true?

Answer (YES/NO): NO